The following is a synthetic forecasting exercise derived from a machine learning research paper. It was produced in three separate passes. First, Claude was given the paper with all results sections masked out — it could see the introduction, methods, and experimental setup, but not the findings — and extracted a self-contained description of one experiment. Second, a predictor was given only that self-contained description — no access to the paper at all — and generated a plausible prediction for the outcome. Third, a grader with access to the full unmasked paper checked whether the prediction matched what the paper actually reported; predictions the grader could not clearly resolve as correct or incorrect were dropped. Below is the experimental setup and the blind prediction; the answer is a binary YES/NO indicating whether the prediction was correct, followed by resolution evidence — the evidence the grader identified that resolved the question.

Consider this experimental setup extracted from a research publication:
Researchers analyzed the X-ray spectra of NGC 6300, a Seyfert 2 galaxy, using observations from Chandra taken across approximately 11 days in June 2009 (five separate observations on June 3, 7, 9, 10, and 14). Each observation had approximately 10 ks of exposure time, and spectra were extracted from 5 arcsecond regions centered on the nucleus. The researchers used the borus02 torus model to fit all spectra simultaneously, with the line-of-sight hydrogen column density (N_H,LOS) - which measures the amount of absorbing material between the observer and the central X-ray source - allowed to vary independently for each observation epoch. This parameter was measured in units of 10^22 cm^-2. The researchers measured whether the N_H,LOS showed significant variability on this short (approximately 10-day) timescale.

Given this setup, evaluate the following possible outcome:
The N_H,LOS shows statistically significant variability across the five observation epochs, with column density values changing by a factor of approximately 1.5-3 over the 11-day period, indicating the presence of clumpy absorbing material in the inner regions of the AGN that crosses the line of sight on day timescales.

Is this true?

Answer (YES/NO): NO